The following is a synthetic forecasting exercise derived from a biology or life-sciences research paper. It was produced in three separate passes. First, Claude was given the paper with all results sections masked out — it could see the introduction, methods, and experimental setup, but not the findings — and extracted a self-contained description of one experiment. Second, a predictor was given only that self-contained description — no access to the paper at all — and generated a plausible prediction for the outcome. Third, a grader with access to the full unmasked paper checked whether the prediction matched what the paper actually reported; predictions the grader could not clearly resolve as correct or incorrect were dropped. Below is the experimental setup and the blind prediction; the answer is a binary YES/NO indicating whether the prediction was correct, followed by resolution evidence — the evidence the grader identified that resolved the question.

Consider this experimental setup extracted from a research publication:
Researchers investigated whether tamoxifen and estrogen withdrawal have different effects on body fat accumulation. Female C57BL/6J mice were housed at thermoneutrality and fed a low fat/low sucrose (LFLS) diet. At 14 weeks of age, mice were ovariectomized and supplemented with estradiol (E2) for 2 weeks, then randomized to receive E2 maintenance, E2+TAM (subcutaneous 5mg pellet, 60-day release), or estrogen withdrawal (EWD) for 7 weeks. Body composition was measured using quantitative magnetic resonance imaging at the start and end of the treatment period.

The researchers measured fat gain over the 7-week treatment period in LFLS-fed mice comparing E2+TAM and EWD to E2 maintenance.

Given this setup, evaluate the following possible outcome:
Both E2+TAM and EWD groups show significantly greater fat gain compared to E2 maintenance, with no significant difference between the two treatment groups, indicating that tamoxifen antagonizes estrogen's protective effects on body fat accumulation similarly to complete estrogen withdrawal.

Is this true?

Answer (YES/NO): NO